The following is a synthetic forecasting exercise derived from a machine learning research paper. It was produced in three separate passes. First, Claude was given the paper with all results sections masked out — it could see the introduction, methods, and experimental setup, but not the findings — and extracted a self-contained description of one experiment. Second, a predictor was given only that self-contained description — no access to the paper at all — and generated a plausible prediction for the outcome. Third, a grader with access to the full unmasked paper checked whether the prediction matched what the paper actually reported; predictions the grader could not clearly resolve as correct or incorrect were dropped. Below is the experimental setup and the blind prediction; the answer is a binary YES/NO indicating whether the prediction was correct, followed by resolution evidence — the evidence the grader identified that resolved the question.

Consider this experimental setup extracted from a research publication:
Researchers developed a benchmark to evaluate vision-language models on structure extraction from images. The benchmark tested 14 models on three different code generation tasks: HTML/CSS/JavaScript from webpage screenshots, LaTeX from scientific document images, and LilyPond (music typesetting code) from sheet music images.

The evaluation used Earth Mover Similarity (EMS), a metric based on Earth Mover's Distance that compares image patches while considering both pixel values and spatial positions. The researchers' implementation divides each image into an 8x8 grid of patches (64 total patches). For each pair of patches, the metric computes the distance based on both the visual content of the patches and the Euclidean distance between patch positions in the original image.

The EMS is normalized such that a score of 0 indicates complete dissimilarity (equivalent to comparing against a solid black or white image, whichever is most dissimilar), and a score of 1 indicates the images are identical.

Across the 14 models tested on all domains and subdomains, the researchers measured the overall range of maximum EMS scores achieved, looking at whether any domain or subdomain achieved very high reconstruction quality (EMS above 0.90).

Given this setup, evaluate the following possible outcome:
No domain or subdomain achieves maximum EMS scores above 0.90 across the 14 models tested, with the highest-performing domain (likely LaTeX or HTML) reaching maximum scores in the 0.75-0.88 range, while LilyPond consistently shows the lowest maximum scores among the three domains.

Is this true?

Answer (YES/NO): YES